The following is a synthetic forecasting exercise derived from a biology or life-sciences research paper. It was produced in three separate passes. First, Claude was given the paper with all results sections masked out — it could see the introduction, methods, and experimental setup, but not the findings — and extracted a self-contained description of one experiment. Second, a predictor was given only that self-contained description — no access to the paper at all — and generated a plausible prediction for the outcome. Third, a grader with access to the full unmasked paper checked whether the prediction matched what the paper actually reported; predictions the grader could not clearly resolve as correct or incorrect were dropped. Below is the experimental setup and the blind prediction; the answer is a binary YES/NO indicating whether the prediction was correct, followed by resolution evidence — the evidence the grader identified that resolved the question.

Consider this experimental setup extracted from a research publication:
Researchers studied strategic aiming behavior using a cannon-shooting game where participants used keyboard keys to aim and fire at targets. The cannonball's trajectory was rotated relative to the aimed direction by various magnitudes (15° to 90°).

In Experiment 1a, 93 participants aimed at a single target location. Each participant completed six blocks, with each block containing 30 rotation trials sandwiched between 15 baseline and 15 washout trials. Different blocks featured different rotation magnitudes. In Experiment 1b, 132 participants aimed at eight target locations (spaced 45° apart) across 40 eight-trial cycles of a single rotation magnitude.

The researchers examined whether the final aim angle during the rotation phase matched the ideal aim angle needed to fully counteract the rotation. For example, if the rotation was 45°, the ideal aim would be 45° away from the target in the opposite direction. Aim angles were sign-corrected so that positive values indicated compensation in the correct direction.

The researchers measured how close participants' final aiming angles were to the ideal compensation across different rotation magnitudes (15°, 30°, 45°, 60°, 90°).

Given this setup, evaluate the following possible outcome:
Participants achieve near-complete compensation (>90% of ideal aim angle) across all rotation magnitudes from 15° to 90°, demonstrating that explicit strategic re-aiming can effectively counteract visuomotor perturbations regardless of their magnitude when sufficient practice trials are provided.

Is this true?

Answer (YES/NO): YES